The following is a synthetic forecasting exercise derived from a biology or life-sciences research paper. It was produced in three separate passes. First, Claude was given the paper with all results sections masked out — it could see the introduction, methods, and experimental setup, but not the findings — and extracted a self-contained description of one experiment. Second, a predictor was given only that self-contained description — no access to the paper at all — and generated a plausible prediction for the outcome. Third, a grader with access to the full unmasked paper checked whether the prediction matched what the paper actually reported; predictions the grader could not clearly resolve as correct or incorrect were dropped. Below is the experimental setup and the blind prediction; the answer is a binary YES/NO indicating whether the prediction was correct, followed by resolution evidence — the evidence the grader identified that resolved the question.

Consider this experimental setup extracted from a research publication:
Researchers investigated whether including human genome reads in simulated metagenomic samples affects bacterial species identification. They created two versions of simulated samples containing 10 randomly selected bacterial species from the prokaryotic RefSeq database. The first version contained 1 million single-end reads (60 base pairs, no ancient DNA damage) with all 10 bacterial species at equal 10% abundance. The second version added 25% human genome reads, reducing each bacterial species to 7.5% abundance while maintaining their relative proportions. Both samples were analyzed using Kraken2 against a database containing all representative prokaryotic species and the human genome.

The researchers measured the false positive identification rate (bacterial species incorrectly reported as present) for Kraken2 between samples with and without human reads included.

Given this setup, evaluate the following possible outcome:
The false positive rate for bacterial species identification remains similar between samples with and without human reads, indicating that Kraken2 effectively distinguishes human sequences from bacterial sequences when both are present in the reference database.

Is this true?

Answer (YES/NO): NO